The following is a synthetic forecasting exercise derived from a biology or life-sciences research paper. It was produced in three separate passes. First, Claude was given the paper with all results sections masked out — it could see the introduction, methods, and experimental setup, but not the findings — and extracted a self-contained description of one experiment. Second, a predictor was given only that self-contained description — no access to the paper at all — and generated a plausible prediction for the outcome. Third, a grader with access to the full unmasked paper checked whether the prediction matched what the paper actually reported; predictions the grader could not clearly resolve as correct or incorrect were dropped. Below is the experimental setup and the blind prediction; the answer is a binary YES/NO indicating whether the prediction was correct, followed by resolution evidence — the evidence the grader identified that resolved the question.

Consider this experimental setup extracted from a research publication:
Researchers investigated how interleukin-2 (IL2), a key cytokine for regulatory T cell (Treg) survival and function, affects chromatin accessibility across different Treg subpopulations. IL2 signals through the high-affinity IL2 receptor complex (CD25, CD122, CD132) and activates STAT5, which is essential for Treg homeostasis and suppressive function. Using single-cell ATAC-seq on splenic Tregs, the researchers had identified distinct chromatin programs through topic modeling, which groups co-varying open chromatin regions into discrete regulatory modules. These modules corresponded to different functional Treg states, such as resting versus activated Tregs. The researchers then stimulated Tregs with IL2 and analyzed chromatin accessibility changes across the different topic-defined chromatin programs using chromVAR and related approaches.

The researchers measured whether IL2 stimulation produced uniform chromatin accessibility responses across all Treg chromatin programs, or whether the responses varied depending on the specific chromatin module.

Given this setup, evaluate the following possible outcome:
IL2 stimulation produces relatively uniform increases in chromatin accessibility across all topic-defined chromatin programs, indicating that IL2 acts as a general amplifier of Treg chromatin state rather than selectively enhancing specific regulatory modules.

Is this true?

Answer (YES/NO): NO